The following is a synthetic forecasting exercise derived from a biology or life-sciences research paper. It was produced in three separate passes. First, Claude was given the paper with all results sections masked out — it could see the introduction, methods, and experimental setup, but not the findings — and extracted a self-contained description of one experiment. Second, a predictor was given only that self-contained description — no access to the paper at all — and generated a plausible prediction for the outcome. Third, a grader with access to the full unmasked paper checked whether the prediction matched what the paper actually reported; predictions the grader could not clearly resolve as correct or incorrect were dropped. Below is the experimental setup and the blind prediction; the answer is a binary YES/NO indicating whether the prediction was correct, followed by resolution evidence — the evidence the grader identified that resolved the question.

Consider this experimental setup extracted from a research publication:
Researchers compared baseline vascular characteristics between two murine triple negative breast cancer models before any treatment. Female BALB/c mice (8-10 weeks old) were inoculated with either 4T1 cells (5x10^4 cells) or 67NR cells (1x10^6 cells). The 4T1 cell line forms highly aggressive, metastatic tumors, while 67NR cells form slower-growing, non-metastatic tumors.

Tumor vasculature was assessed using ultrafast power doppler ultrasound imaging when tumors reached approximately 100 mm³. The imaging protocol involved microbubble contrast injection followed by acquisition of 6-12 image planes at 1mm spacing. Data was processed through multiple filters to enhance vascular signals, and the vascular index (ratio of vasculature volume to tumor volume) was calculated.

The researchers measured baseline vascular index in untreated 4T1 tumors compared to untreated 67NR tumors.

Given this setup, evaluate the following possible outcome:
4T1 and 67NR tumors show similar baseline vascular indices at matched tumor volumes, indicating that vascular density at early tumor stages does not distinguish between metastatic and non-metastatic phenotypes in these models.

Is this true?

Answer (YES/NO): NO